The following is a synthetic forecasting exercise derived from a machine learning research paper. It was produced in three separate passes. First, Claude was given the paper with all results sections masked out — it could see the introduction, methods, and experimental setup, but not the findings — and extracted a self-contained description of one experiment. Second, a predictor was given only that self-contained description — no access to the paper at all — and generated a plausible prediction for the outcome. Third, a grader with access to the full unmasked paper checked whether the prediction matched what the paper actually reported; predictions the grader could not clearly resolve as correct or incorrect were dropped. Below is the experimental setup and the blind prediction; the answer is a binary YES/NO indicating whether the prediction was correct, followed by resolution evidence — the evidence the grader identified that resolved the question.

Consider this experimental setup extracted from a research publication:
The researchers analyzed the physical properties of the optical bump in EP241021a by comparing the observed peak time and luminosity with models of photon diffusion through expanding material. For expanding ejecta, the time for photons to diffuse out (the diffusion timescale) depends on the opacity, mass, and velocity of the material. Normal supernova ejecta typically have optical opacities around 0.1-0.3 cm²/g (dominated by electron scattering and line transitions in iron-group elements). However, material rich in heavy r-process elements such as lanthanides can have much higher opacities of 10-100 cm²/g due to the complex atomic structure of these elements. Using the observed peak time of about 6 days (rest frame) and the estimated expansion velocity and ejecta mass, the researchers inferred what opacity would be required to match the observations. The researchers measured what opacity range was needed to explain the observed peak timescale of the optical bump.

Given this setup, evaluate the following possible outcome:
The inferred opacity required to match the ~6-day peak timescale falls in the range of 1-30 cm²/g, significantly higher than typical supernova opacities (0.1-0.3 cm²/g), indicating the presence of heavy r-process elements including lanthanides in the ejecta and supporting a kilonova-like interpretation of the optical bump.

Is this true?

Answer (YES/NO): YES